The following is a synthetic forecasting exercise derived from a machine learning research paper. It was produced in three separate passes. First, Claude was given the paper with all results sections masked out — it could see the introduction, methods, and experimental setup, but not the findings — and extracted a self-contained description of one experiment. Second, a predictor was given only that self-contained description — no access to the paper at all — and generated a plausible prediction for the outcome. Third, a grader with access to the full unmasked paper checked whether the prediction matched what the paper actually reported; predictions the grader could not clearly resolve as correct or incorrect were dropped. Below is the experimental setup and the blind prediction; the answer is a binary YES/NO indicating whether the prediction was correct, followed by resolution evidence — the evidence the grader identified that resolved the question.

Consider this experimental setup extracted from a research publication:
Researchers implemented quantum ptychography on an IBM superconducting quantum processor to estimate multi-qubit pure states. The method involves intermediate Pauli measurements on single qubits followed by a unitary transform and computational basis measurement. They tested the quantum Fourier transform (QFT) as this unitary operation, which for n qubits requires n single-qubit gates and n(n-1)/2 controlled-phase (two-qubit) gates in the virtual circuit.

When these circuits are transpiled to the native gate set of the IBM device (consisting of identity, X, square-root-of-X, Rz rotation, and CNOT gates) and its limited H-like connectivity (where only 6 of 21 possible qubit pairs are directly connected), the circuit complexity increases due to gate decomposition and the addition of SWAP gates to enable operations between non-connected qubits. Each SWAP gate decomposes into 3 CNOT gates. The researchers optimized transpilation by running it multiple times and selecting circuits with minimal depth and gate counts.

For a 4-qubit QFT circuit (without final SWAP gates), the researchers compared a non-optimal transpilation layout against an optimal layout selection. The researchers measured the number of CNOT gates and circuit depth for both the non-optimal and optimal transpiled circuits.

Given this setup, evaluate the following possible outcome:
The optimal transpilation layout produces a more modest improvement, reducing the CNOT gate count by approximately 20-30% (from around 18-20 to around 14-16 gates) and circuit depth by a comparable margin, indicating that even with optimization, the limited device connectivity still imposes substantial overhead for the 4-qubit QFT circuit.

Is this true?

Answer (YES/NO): NO